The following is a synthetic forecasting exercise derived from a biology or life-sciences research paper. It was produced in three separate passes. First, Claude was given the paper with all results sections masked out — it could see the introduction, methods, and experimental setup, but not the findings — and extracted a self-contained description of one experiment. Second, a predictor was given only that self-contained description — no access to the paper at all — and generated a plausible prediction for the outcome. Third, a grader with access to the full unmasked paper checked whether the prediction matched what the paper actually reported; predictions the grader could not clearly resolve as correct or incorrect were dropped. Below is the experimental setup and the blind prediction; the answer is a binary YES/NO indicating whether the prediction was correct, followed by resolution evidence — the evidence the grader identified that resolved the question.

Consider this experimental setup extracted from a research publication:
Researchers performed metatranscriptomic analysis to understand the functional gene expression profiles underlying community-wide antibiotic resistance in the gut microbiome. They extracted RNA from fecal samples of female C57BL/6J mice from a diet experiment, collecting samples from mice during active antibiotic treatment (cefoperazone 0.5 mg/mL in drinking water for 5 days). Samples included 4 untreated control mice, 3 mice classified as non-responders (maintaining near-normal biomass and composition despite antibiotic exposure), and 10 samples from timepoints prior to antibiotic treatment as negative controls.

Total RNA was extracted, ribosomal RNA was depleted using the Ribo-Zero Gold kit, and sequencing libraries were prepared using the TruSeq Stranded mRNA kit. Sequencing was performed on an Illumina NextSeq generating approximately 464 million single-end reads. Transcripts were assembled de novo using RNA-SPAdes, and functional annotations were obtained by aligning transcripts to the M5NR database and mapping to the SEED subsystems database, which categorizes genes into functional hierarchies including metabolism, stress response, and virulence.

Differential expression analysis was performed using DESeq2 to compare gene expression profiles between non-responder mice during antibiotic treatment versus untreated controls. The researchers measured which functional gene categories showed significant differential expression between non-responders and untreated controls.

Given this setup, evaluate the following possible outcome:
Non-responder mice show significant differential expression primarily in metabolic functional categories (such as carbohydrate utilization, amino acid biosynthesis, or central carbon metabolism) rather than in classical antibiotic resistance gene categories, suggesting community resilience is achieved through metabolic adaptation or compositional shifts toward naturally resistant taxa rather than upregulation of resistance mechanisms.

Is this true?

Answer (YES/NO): NO